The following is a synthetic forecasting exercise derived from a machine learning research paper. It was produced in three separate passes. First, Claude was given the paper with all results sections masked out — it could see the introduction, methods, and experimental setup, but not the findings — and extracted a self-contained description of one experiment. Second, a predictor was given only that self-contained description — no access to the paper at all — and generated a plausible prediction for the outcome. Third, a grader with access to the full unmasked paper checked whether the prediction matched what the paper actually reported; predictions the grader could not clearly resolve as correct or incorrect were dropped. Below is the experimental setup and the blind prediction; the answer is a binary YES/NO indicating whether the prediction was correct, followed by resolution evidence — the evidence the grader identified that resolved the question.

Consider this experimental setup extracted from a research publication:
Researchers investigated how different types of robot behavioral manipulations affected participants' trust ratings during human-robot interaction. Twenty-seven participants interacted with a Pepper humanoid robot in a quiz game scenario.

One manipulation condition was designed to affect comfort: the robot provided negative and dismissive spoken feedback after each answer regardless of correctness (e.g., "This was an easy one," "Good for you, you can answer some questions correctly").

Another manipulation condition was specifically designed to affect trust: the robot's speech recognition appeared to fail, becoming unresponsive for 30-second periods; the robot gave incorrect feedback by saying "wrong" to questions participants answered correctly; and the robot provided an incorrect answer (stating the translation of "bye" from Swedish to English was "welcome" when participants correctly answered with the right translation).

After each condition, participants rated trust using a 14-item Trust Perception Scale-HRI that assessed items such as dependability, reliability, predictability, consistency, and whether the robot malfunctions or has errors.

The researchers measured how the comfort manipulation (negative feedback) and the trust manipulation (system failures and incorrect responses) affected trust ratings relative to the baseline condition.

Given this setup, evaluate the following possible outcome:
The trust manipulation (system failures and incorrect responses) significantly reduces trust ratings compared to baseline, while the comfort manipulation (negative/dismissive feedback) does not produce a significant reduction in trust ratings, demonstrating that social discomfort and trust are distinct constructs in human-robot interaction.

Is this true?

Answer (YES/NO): NO